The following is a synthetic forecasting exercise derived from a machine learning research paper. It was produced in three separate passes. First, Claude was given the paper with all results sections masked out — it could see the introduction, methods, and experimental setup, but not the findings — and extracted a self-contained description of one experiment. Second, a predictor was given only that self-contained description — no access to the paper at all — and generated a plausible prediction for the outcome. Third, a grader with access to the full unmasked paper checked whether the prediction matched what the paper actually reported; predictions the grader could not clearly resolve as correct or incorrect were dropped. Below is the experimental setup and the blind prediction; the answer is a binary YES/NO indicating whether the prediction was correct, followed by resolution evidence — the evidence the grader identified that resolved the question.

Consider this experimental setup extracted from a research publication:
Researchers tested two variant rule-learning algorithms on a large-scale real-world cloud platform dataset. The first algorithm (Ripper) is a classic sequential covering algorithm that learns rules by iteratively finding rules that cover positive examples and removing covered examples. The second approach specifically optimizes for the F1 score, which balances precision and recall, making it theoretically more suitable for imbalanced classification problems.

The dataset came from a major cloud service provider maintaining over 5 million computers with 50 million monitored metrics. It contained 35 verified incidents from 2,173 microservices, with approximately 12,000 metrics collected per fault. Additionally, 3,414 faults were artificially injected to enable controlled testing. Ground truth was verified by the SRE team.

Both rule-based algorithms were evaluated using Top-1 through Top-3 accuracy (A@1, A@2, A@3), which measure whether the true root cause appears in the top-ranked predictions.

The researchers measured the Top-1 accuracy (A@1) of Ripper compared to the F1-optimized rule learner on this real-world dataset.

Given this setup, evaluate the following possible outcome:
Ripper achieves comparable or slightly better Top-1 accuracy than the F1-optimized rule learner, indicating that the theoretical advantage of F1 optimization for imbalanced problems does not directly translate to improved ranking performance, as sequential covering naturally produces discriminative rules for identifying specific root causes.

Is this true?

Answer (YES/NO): NO